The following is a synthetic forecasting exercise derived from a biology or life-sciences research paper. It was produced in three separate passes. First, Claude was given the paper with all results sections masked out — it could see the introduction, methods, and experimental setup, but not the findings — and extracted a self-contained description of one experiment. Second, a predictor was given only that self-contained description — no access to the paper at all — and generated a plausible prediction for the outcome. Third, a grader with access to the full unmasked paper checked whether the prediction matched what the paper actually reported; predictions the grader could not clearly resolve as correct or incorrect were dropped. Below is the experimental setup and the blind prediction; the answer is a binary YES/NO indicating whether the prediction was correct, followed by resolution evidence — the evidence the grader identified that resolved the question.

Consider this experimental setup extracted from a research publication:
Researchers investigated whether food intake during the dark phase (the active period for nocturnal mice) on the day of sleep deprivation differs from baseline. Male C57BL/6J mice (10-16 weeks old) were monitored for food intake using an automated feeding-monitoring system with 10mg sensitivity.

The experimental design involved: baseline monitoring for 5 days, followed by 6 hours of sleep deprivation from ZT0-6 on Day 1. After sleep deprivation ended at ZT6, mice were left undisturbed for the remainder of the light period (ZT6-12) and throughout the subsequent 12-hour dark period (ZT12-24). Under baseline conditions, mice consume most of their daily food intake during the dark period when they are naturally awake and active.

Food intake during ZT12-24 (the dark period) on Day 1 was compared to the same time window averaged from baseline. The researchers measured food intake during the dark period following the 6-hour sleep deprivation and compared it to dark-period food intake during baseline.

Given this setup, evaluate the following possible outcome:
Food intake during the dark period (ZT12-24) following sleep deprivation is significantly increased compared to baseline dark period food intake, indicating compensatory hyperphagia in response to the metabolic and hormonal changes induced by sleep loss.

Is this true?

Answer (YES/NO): NO